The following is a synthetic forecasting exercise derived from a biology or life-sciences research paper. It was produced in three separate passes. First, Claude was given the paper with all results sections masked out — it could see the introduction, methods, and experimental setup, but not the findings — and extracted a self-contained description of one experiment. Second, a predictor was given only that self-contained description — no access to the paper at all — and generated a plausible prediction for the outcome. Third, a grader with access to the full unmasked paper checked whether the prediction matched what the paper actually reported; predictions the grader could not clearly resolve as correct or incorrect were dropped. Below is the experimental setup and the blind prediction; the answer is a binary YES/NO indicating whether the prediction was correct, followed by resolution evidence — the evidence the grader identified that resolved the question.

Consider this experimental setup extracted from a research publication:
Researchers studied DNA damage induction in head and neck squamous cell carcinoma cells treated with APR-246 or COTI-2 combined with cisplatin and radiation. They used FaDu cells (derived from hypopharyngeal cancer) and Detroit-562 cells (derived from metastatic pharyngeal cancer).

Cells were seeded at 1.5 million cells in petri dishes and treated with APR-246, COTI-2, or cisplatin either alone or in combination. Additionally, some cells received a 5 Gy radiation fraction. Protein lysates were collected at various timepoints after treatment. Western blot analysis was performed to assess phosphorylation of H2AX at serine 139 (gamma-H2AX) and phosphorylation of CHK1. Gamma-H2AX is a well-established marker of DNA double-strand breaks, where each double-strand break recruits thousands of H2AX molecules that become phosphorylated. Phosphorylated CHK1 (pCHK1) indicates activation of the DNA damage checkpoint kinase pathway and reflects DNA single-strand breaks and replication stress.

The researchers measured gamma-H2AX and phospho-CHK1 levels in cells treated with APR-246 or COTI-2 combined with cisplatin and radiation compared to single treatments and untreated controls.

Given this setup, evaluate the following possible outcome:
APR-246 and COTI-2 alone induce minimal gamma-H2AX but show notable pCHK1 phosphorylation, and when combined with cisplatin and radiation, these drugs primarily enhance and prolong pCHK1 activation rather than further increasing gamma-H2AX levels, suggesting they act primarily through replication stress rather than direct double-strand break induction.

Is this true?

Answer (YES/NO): NO